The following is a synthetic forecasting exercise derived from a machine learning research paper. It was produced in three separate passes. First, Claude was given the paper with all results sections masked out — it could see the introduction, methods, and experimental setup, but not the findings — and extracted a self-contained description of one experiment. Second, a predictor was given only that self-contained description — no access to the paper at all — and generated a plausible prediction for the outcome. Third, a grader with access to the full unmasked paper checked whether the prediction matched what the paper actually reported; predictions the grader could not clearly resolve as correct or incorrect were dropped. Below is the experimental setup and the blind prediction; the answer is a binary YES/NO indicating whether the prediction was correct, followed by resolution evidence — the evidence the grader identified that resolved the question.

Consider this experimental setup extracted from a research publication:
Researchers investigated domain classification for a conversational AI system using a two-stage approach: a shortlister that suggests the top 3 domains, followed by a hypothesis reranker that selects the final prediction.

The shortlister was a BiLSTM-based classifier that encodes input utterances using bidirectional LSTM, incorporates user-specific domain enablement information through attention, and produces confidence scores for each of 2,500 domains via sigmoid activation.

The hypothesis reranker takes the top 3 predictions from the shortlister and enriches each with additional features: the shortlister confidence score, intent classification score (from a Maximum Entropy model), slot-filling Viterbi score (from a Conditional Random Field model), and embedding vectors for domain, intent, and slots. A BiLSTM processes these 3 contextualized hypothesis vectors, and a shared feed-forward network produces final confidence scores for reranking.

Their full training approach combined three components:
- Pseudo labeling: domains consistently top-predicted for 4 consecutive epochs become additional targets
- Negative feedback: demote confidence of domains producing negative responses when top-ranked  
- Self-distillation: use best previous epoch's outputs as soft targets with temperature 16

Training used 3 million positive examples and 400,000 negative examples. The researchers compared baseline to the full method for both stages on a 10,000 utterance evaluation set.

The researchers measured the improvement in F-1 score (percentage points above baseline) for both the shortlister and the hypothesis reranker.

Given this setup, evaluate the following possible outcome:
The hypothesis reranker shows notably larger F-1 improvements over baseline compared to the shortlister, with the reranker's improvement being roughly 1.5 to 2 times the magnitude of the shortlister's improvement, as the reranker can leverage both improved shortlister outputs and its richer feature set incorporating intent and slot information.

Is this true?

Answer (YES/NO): NO